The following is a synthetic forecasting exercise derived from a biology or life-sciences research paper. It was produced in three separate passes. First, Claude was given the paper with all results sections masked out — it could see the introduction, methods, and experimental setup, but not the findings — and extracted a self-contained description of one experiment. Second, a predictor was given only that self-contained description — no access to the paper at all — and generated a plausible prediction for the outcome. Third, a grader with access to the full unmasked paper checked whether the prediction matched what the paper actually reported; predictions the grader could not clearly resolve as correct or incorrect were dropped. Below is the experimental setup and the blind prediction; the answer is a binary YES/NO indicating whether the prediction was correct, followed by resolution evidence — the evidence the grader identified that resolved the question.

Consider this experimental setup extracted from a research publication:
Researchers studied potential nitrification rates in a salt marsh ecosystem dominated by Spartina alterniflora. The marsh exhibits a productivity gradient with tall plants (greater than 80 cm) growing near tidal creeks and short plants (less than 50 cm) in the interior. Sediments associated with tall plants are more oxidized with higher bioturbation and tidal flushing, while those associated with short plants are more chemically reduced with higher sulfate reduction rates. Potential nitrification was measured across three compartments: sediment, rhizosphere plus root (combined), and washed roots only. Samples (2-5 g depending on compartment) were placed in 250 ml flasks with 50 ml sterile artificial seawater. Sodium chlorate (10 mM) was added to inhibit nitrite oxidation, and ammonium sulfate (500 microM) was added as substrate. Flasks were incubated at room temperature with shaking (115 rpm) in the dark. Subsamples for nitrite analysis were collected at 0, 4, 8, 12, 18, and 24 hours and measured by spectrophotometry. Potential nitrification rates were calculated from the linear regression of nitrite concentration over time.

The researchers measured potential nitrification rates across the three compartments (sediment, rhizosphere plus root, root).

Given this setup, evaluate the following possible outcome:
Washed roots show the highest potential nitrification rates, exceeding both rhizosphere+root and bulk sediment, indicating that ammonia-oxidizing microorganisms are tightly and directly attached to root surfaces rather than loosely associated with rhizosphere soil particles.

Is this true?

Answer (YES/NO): NO